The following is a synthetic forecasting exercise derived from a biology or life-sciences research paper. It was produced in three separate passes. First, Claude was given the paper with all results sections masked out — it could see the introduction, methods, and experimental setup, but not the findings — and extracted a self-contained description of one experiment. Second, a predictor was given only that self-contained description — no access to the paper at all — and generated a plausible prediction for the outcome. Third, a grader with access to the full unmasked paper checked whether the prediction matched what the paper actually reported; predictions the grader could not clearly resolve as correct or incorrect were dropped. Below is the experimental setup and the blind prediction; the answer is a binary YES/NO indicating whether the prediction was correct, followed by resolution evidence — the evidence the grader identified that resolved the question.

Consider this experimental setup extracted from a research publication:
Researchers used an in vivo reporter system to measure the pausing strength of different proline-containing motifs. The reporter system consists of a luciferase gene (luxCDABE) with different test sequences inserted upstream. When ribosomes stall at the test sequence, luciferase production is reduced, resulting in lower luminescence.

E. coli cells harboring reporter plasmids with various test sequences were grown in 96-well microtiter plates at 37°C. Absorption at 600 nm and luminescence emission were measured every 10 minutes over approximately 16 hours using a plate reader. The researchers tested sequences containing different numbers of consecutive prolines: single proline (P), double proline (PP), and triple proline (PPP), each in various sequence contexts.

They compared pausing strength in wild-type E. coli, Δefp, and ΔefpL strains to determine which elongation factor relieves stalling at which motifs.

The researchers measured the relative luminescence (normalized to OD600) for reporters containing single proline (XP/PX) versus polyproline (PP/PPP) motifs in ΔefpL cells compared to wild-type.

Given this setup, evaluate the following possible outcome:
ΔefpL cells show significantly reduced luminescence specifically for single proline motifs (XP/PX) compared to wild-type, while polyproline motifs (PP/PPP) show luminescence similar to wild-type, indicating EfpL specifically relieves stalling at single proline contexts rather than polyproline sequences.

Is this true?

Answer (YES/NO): NO